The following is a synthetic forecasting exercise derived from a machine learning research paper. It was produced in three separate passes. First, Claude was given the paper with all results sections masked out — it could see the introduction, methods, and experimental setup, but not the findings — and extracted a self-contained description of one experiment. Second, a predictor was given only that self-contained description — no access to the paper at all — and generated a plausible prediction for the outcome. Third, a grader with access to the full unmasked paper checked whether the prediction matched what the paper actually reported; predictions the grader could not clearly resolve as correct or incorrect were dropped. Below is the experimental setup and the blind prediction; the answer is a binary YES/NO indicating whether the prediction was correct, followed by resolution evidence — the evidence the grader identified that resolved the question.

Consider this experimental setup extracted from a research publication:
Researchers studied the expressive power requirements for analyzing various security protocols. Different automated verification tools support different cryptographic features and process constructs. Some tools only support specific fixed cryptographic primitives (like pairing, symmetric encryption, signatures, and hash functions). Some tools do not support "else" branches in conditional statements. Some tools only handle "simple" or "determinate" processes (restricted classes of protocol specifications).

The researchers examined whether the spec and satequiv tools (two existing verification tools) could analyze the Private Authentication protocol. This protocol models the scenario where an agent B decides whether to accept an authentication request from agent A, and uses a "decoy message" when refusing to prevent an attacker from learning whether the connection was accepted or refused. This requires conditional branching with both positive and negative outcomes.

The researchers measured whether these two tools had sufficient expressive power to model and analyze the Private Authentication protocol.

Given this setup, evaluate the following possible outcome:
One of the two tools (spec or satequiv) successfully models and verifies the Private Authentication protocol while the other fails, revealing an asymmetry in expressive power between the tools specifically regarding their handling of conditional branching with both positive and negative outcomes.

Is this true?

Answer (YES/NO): NO